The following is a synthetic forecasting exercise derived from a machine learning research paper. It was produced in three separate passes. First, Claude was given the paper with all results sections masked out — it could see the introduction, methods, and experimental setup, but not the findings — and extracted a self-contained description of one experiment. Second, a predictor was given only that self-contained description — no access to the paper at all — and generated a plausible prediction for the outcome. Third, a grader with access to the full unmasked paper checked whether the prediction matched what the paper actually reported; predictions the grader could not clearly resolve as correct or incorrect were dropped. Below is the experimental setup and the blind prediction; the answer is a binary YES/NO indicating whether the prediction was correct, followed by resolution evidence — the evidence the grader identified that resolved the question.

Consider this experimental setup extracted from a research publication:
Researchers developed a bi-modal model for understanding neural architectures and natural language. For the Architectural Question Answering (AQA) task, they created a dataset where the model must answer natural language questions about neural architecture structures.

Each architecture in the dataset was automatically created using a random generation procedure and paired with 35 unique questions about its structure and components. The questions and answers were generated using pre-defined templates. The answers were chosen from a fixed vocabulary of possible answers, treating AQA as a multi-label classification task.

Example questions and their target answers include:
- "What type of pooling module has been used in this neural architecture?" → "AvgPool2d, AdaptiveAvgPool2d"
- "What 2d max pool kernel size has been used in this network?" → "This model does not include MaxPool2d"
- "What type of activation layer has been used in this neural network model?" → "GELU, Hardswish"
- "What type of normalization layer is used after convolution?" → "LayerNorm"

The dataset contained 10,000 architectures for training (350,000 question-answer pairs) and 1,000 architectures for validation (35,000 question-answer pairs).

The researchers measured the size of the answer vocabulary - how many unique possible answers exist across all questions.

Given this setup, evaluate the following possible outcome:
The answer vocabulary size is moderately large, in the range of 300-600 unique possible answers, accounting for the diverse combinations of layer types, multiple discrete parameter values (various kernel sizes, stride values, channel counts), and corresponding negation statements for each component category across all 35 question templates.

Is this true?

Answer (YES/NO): NO